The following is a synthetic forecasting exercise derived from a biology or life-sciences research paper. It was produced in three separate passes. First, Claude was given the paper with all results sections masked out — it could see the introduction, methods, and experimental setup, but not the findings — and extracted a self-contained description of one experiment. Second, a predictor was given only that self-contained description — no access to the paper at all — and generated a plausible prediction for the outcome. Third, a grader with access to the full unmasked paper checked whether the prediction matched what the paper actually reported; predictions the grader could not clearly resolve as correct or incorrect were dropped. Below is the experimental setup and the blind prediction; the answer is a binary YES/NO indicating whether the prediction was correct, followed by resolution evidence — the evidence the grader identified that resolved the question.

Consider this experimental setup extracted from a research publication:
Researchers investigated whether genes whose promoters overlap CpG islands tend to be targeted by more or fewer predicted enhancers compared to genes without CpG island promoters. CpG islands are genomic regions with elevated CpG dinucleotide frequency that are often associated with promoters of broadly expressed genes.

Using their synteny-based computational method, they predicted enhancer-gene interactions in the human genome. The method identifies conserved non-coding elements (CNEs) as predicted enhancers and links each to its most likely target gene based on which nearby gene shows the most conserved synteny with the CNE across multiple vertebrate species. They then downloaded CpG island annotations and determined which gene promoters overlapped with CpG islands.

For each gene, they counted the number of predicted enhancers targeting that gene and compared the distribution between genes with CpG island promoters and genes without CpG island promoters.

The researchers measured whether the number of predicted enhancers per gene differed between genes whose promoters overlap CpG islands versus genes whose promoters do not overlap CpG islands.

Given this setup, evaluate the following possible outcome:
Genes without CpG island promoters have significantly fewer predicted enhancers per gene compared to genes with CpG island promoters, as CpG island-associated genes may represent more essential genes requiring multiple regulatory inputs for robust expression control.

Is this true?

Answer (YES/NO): YES